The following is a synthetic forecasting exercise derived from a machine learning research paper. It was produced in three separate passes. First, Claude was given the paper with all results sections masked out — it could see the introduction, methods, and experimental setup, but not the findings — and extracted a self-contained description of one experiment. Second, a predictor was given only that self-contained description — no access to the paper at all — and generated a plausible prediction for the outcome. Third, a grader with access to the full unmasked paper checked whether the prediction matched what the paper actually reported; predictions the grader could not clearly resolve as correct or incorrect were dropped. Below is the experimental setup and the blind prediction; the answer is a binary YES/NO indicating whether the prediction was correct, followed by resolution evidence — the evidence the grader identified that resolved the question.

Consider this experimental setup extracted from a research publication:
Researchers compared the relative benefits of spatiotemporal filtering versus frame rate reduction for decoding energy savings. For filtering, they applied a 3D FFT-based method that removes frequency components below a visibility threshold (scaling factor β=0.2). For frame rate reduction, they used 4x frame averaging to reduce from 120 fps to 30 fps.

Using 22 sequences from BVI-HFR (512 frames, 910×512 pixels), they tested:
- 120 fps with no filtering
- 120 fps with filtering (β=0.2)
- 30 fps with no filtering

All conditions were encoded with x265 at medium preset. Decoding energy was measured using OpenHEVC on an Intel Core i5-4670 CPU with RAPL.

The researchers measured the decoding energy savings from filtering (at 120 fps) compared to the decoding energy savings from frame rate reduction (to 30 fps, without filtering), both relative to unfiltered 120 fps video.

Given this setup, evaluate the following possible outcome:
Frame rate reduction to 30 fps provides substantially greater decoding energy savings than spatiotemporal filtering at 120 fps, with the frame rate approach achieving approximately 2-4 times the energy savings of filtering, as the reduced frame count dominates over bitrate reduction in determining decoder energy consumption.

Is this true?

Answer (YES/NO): NO